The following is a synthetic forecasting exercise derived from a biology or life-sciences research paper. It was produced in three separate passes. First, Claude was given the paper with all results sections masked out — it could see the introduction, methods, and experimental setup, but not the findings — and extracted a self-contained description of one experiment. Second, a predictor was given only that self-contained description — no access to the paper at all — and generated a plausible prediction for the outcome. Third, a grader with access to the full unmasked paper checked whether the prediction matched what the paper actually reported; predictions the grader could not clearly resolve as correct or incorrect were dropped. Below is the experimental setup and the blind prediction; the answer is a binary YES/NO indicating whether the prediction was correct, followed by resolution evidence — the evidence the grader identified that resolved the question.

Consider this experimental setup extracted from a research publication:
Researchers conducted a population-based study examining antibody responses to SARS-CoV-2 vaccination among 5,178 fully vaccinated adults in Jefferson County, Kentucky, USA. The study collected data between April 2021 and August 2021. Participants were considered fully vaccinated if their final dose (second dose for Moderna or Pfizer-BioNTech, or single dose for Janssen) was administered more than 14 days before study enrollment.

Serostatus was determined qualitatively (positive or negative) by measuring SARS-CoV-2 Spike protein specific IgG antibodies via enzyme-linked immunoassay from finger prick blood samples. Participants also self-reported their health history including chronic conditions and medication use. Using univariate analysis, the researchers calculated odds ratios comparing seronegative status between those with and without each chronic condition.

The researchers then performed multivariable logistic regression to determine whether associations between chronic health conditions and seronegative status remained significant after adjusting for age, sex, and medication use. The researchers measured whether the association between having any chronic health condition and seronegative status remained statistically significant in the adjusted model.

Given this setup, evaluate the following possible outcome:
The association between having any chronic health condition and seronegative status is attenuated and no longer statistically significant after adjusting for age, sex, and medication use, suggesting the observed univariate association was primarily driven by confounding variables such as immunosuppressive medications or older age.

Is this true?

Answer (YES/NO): NO